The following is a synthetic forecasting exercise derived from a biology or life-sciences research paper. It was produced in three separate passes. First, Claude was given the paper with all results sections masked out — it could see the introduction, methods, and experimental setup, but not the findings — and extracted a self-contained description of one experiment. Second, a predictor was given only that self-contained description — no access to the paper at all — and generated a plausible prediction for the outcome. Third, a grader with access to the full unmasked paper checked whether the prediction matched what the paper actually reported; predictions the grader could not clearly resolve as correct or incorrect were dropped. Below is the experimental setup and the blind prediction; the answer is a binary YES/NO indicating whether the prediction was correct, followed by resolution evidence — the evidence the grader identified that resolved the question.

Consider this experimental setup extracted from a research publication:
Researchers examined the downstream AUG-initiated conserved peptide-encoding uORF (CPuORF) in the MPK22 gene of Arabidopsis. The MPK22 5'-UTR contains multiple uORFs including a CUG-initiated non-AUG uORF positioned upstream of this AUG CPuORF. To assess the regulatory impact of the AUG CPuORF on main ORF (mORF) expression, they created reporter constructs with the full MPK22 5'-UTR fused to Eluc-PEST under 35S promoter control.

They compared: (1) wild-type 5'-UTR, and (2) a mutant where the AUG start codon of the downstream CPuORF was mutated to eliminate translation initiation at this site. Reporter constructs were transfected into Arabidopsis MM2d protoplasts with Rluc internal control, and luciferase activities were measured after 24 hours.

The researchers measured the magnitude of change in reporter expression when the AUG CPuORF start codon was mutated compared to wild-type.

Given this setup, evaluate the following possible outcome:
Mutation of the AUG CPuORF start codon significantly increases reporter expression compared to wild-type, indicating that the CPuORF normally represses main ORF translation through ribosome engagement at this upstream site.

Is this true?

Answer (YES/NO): YES